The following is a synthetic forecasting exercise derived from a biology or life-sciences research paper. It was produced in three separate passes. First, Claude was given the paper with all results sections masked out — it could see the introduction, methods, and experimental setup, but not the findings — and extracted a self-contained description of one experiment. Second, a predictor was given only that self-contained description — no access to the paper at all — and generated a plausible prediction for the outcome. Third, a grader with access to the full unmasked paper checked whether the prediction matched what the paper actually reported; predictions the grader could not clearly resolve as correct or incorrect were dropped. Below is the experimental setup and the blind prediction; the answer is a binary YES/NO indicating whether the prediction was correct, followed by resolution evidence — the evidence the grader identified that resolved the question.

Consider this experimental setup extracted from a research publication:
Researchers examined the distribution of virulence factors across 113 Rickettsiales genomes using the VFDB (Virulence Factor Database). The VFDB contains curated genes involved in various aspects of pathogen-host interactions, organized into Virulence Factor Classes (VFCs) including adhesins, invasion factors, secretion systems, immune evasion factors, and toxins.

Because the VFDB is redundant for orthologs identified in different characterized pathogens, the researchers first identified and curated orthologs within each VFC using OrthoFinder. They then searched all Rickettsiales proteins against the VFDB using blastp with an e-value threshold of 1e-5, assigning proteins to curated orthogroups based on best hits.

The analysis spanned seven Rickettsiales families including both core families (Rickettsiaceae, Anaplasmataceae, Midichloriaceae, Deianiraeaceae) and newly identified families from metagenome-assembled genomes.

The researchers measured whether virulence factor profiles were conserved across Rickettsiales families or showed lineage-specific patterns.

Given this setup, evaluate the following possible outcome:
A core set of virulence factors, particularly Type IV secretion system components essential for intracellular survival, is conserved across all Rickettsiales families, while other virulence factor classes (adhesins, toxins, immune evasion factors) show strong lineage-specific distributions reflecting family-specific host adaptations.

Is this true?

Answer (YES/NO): YES